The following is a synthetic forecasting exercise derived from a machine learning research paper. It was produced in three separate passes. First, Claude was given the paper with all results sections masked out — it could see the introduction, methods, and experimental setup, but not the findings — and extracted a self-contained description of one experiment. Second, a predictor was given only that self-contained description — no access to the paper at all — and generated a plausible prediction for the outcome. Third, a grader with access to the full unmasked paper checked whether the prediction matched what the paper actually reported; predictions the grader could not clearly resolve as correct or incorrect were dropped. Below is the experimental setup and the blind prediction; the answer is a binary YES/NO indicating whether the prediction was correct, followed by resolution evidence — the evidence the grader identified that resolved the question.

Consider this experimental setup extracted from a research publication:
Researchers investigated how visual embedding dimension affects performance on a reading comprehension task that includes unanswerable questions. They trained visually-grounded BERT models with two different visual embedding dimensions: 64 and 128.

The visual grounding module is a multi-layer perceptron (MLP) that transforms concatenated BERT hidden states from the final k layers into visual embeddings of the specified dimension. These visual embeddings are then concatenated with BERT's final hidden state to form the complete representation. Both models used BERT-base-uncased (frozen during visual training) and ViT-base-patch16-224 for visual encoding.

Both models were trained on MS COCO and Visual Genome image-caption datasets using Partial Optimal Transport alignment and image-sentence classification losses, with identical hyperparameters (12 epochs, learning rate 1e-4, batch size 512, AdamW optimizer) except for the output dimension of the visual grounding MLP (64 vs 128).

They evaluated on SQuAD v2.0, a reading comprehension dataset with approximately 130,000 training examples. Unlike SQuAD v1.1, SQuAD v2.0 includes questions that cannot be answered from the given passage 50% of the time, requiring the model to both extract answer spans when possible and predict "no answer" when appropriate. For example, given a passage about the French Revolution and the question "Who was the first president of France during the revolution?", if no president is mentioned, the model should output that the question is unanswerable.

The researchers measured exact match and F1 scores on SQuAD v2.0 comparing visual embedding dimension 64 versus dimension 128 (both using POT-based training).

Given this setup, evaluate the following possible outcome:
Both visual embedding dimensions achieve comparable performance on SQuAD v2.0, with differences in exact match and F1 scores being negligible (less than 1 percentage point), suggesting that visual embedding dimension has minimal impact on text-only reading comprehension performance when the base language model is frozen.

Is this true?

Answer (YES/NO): NO